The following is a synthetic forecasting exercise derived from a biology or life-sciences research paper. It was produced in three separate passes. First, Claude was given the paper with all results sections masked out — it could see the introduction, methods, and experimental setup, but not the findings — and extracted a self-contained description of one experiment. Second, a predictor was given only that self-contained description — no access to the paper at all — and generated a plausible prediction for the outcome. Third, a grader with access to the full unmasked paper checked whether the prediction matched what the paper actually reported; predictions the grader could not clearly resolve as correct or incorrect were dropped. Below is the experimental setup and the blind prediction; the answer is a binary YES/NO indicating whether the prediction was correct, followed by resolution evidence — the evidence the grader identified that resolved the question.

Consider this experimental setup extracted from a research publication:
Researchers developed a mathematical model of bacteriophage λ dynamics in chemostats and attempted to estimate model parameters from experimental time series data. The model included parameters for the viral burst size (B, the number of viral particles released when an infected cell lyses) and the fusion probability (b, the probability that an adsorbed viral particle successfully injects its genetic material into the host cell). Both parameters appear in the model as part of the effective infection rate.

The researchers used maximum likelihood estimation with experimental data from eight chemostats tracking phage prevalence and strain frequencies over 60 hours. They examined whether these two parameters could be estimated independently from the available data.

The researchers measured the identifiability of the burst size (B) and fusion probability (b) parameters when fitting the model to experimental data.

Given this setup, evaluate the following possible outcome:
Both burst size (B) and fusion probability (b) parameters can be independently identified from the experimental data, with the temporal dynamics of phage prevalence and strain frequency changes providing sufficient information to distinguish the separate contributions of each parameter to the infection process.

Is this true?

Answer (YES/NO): NO